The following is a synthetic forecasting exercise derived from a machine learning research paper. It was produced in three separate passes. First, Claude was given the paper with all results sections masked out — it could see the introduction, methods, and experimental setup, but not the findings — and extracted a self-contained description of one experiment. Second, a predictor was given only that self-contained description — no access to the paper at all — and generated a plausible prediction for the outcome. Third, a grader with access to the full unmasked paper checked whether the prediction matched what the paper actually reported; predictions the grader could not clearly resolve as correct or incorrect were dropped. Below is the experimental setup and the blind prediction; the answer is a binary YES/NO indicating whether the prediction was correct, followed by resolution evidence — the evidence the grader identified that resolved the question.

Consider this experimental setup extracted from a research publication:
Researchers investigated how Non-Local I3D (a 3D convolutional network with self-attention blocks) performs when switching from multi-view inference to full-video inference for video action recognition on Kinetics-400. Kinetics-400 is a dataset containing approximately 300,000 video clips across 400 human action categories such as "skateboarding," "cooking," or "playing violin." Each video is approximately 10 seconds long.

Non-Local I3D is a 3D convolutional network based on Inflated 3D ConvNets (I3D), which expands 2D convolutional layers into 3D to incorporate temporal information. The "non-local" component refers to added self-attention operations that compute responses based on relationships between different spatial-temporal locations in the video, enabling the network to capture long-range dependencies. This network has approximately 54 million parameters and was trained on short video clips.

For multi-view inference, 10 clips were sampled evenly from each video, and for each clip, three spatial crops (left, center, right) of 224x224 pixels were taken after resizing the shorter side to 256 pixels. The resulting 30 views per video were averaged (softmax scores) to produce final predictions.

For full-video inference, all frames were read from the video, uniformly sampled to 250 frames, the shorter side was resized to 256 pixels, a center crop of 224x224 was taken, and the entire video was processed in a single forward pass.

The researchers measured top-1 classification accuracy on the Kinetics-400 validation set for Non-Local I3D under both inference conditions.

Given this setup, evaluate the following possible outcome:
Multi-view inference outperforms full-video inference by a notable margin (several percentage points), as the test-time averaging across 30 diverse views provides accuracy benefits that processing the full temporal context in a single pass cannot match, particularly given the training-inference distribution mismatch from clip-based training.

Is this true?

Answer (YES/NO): NO